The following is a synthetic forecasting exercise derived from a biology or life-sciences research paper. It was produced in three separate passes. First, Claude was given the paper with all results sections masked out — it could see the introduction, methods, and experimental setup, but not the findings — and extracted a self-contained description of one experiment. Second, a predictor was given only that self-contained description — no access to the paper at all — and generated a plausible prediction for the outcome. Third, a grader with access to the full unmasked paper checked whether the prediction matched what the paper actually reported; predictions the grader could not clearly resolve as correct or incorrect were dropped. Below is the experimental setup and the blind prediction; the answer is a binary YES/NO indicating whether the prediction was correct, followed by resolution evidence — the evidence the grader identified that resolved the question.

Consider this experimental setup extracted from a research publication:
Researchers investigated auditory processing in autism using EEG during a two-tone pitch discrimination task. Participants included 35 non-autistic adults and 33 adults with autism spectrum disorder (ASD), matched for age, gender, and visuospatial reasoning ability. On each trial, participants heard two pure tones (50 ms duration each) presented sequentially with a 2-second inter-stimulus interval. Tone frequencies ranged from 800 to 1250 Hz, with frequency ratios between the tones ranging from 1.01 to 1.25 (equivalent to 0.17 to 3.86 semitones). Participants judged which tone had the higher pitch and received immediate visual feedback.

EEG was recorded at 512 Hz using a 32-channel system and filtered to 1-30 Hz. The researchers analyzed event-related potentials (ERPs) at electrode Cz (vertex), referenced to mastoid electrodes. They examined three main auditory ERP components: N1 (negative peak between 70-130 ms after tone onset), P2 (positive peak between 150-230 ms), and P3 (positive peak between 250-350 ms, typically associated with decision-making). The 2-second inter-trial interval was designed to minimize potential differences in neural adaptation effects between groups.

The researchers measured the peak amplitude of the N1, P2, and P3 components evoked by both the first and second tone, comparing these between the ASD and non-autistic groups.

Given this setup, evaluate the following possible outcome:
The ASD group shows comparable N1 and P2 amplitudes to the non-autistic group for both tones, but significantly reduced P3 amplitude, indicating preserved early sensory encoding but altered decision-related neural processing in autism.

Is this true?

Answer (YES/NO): NO